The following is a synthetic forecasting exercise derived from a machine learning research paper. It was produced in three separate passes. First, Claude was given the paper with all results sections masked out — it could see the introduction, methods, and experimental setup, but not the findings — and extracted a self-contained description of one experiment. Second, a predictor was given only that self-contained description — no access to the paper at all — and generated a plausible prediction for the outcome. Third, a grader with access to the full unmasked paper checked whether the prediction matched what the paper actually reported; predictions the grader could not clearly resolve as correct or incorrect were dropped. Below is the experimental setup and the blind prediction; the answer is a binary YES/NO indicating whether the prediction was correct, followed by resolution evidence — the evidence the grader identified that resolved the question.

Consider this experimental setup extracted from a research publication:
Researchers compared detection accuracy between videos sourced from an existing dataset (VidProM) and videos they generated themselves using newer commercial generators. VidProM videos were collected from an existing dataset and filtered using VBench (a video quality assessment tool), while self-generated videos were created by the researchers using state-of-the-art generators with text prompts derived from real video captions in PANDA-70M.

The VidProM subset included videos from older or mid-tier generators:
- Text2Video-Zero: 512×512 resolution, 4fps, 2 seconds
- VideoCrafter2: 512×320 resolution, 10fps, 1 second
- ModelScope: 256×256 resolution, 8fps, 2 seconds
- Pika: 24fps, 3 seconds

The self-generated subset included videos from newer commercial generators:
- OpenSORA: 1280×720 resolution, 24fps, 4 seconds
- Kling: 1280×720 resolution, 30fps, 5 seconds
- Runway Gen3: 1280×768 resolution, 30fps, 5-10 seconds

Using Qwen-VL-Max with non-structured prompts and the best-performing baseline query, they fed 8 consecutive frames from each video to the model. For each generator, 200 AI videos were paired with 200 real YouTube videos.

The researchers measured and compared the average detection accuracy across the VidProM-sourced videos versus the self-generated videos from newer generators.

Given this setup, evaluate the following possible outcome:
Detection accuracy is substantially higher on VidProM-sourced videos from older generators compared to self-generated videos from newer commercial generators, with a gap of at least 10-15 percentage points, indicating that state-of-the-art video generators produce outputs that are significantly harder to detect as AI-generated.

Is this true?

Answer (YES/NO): YES